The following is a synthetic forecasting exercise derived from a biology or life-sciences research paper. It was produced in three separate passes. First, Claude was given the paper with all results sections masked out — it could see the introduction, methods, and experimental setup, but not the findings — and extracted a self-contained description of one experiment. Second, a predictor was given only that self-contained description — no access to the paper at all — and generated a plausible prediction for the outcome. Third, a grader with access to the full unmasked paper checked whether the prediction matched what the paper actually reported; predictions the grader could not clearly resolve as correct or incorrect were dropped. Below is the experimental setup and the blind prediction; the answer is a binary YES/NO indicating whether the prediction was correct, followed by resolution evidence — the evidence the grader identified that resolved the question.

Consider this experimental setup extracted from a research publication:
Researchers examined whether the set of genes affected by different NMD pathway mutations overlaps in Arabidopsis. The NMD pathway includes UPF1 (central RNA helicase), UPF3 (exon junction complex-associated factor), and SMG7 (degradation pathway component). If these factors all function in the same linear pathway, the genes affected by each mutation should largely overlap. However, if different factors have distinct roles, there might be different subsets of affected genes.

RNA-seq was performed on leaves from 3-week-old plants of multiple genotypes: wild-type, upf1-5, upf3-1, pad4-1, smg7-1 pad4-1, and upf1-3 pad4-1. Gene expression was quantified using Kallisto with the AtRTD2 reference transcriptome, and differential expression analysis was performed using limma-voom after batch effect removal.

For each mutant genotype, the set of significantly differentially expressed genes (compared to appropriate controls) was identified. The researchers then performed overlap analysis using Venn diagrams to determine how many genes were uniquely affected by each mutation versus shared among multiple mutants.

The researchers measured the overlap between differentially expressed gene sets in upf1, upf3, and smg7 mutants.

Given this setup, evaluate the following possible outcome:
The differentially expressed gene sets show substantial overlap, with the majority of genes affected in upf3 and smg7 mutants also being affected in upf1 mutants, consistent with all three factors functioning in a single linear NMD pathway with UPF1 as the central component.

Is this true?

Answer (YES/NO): NO